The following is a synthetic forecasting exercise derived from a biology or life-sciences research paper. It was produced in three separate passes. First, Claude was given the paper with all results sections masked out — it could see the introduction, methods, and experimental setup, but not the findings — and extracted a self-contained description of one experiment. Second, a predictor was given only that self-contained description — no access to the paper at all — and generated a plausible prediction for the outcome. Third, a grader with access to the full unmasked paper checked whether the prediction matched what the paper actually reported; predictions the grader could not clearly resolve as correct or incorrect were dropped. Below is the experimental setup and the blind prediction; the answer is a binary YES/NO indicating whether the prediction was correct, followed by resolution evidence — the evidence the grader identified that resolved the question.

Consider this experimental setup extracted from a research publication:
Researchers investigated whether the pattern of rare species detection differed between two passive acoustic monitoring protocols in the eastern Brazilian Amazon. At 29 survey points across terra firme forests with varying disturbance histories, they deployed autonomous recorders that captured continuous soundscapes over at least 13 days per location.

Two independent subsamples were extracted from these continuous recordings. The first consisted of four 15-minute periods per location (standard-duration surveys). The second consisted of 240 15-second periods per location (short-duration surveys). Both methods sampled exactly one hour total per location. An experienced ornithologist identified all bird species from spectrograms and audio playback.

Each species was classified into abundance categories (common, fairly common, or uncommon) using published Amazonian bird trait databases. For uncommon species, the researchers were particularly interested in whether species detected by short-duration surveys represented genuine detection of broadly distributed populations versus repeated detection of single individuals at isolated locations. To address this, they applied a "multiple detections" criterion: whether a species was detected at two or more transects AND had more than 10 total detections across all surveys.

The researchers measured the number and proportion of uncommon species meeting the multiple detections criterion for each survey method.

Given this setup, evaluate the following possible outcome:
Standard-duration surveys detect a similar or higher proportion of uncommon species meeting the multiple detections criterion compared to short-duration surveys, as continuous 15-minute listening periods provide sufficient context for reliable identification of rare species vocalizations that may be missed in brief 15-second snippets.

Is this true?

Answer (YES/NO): NO